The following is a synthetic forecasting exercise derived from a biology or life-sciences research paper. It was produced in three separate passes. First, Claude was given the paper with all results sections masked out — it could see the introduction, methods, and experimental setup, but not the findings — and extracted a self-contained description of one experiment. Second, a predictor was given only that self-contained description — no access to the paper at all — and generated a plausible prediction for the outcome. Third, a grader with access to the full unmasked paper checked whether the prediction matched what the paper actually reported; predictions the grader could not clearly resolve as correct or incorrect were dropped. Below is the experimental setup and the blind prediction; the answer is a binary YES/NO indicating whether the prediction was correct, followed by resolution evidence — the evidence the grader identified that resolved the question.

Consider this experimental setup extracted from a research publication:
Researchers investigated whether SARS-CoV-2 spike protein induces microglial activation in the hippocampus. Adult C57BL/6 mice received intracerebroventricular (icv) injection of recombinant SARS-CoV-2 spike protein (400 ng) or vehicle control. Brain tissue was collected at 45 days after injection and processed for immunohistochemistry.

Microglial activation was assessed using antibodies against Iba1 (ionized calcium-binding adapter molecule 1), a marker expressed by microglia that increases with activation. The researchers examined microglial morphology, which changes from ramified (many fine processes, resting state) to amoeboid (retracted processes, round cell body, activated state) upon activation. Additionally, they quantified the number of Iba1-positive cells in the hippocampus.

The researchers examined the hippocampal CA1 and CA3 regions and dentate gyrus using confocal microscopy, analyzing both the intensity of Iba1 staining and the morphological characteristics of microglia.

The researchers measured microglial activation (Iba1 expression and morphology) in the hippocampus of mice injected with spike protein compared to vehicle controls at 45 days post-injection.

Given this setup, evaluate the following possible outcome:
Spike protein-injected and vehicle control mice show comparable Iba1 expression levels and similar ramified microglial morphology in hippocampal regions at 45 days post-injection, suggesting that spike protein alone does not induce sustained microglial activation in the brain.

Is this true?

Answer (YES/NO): NO